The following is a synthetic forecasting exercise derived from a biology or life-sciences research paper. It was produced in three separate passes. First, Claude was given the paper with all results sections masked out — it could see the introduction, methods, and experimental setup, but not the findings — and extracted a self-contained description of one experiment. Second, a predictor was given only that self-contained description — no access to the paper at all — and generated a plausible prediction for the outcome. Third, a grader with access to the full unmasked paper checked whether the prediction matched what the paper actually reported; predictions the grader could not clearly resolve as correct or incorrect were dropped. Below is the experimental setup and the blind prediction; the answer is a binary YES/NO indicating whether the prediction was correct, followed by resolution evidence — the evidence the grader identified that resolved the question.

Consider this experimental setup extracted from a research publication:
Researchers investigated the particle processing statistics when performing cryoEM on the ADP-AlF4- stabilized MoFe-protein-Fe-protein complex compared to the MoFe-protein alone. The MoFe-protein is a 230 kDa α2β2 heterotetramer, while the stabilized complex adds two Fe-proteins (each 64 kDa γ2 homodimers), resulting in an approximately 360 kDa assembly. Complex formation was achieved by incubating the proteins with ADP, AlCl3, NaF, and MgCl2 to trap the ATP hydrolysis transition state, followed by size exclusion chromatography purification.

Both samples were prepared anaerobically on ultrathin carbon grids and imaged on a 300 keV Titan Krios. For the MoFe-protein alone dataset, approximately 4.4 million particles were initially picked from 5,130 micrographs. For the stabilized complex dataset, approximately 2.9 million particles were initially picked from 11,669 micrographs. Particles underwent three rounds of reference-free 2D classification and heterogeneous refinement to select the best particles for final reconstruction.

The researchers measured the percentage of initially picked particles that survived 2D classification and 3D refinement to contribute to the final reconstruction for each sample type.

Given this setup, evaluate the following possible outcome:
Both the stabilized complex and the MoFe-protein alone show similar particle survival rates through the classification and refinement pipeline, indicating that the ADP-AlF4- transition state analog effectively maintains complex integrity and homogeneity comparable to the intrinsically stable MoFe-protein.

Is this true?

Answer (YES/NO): NO